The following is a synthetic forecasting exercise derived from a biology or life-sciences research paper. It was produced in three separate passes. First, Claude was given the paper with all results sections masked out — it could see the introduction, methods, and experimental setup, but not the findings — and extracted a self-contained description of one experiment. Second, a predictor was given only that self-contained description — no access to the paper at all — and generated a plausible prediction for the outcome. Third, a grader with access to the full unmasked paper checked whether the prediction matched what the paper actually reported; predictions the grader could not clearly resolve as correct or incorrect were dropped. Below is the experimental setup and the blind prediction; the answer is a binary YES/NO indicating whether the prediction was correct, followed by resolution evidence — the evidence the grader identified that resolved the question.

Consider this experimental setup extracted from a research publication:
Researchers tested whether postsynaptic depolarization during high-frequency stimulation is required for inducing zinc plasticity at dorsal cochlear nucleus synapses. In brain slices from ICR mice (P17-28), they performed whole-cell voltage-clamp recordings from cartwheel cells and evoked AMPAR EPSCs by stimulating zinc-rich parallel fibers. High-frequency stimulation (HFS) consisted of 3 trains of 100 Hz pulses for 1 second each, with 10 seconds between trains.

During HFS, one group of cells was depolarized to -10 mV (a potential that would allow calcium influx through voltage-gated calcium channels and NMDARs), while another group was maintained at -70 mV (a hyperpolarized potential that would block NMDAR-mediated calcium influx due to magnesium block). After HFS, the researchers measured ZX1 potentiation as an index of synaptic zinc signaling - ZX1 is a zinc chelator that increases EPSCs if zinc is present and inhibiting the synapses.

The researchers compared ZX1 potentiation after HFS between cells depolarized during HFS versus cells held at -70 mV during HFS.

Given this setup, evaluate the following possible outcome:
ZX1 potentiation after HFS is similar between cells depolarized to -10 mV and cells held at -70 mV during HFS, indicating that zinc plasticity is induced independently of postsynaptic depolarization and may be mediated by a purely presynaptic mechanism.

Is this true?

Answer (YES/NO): YES